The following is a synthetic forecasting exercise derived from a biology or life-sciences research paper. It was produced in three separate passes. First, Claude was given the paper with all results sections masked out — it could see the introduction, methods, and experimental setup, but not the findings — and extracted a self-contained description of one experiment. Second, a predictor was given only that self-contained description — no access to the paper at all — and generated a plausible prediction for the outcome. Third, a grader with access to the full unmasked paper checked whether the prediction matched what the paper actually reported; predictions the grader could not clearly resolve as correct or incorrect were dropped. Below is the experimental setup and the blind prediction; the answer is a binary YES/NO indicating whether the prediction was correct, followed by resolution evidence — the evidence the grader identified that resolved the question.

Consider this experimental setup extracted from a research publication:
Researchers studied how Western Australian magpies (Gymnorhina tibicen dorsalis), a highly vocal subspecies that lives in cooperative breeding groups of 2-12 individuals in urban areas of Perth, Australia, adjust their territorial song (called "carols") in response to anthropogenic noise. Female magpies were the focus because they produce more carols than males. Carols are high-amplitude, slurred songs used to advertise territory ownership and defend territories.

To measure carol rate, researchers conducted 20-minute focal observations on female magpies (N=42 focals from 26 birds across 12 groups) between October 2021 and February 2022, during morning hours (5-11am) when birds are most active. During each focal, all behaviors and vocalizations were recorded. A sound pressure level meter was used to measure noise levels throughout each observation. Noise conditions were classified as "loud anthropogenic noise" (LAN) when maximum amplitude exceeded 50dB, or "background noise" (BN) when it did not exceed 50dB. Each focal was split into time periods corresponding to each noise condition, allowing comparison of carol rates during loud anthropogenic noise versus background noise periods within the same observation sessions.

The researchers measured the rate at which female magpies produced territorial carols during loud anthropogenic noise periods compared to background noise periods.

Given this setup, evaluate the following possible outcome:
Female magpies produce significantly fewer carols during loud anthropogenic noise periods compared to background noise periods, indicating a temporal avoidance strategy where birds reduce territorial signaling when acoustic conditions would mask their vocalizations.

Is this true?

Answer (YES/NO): YES